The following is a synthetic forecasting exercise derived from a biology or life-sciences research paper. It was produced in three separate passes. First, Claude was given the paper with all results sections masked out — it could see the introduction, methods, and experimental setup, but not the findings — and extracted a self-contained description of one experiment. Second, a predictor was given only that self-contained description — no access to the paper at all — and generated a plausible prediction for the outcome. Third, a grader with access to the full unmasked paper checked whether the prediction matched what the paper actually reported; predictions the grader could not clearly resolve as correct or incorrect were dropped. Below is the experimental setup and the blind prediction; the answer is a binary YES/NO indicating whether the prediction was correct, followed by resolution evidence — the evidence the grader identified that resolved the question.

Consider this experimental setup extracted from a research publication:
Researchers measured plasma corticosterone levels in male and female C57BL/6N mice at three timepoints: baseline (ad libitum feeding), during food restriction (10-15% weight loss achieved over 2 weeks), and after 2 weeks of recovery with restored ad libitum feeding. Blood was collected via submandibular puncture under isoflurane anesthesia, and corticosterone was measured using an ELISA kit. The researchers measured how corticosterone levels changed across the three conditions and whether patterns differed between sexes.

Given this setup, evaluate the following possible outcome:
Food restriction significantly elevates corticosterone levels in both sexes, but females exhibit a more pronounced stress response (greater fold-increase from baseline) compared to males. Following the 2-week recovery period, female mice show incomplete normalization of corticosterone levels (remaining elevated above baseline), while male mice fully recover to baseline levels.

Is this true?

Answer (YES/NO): NO